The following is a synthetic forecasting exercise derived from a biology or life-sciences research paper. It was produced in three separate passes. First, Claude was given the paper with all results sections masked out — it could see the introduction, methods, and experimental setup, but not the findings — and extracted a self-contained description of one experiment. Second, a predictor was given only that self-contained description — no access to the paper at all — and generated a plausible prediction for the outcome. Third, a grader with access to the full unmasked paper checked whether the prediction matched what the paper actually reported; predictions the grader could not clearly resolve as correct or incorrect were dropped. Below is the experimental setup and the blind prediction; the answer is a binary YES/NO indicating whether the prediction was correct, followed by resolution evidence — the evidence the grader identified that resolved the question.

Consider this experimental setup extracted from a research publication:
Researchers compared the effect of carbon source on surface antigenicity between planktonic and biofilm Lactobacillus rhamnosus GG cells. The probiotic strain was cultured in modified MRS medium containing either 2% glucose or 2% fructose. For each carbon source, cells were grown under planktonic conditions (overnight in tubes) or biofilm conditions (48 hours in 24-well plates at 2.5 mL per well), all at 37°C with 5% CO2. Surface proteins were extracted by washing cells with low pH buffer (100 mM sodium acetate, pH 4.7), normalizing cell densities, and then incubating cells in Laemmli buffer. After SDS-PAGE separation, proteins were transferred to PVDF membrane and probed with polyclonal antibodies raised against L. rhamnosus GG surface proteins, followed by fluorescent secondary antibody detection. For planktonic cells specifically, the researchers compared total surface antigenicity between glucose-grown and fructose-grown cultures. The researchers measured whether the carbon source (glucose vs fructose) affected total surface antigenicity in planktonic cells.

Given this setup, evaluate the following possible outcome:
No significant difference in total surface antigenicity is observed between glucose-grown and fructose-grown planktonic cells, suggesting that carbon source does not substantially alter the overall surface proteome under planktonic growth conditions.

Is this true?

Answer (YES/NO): NO